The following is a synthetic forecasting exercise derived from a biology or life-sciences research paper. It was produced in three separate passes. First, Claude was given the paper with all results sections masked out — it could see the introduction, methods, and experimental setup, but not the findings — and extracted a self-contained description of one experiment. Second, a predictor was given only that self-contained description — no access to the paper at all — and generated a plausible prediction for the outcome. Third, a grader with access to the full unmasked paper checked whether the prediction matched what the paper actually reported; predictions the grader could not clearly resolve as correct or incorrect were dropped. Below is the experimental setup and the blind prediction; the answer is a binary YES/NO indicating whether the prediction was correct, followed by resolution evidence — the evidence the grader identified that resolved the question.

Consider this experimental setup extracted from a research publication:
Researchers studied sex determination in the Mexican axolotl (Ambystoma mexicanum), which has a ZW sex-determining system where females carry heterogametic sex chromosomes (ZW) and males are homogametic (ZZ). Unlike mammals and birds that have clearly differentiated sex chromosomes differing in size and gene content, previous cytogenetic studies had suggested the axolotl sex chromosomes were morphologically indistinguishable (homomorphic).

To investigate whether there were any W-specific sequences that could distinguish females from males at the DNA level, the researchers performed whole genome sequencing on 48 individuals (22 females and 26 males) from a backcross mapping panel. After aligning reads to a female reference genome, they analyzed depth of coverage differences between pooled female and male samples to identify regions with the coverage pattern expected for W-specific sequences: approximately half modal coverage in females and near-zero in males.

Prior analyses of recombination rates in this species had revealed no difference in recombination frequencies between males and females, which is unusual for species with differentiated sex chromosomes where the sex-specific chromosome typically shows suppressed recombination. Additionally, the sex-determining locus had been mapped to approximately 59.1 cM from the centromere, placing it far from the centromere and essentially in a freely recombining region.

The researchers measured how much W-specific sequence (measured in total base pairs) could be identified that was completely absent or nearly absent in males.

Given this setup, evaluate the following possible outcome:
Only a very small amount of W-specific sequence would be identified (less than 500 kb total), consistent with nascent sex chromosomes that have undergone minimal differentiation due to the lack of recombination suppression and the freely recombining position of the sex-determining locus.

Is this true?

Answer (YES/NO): YES